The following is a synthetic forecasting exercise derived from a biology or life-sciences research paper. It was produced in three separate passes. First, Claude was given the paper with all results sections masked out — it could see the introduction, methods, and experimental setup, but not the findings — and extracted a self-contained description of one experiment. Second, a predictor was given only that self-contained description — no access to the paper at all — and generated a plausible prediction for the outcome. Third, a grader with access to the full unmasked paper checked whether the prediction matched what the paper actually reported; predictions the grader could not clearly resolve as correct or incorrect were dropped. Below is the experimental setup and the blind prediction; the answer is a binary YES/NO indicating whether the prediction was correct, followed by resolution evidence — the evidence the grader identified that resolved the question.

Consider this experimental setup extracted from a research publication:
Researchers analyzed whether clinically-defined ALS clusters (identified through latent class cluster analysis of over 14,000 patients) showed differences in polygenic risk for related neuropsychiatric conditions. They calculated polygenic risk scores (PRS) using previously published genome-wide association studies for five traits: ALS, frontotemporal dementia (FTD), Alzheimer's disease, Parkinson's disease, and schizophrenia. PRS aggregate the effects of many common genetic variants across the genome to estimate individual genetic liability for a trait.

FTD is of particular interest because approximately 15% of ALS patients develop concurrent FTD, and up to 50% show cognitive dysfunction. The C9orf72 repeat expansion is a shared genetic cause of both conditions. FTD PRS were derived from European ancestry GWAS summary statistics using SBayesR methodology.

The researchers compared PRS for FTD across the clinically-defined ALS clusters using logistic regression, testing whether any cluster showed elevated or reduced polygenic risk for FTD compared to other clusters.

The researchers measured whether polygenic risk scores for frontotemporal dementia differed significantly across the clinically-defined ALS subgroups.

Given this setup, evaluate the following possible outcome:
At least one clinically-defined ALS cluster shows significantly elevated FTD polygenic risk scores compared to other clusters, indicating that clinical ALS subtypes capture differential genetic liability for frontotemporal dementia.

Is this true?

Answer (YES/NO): NO